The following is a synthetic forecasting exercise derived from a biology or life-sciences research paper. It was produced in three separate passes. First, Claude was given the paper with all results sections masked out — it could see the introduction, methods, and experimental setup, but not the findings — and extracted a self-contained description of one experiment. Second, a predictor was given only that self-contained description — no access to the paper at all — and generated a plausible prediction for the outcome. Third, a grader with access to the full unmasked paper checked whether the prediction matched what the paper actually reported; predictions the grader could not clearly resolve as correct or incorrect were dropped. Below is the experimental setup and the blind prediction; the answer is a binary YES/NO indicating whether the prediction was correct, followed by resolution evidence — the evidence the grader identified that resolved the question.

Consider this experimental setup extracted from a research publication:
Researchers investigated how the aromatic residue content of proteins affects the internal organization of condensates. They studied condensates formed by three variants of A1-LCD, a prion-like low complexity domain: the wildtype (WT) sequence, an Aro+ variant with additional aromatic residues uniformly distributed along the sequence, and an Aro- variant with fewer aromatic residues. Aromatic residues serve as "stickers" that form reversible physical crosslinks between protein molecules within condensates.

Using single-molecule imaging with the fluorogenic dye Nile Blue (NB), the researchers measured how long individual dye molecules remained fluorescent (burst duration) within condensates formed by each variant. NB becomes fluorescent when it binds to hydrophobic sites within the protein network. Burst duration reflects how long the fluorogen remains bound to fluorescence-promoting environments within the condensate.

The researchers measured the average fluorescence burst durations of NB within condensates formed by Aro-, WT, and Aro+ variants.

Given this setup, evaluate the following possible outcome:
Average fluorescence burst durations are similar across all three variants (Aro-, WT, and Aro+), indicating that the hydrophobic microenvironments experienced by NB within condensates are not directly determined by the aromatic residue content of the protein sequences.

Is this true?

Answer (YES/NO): NO